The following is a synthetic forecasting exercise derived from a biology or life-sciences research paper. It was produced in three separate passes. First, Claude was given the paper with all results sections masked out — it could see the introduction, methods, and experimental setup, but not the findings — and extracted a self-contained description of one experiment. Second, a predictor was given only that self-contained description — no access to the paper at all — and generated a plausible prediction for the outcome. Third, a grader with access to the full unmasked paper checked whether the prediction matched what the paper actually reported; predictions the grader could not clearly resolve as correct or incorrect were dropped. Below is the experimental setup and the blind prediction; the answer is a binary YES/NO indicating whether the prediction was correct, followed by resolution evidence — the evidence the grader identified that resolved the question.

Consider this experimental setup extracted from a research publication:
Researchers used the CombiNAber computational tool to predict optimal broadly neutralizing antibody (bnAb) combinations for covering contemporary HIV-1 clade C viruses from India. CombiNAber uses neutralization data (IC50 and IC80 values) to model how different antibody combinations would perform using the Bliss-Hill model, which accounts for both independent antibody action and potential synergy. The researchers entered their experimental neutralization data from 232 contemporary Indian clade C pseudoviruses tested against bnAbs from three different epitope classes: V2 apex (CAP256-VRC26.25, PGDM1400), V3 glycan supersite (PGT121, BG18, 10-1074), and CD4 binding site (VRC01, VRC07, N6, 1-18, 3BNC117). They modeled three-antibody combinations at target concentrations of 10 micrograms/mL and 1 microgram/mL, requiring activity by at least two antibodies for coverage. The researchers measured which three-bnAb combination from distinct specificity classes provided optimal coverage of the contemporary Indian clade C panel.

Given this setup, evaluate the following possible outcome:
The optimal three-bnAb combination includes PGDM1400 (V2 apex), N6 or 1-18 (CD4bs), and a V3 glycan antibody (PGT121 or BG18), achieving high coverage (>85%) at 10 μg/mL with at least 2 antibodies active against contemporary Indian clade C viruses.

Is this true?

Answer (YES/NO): NO